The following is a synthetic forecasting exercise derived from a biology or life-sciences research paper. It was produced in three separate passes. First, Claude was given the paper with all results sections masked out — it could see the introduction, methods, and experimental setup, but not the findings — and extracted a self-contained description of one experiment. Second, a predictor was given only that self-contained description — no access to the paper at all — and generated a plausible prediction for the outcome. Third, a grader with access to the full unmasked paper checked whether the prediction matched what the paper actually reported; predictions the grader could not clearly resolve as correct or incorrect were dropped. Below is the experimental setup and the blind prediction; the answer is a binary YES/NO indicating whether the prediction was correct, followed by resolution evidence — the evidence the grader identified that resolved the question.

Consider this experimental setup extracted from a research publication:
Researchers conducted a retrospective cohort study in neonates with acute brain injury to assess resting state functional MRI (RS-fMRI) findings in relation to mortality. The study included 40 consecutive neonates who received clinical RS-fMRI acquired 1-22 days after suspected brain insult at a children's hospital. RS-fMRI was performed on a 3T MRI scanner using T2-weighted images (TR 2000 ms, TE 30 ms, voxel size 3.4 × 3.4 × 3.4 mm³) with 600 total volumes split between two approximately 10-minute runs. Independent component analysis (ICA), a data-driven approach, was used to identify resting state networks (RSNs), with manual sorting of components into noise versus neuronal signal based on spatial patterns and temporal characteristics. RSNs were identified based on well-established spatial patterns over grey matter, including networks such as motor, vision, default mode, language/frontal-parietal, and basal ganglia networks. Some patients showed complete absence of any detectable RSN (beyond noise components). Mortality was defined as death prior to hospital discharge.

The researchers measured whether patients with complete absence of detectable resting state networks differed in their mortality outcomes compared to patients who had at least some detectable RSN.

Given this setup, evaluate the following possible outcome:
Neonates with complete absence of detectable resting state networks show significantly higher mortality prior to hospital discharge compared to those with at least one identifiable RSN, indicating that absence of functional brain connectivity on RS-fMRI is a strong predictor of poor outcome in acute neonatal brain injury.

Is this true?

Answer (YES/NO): NO